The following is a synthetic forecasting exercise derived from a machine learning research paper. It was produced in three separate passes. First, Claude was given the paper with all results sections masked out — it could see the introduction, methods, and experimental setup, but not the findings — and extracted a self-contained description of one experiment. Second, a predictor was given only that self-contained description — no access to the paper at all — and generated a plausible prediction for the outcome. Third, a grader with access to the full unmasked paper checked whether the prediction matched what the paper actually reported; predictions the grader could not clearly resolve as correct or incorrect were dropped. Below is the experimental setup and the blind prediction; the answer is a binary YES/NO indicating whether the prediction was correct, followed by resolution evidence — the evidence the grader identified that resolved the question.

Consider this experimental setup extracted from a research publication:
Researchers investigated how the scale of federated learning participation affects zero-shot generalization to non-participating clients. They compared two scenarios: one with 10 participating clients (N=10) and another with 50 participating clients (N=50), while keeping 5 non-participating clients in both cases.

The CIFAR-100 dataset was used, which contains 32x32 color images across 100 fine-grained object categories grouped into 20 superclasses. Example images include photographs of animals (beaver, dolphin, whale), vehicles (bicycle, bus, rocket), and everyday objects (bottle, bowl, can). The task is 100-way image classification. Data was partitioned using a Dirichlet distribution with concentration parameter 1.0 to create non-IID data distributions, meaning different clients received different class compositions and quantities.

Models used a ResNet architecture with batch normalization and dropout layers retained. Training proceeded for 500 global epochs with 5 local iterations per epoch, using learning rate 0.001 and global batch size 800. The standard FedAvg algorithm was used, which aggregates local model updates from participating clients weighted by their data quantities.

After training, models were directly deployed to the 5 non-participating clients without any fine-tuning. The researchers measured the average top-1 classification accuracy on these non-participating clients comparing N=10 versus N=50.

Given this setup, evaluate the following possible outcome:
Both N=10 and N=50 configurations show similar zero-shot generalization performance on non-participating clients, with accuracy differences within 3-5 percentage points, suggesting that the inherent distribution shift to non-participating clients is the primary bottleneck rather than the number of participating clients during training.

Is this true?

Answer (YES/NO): YES